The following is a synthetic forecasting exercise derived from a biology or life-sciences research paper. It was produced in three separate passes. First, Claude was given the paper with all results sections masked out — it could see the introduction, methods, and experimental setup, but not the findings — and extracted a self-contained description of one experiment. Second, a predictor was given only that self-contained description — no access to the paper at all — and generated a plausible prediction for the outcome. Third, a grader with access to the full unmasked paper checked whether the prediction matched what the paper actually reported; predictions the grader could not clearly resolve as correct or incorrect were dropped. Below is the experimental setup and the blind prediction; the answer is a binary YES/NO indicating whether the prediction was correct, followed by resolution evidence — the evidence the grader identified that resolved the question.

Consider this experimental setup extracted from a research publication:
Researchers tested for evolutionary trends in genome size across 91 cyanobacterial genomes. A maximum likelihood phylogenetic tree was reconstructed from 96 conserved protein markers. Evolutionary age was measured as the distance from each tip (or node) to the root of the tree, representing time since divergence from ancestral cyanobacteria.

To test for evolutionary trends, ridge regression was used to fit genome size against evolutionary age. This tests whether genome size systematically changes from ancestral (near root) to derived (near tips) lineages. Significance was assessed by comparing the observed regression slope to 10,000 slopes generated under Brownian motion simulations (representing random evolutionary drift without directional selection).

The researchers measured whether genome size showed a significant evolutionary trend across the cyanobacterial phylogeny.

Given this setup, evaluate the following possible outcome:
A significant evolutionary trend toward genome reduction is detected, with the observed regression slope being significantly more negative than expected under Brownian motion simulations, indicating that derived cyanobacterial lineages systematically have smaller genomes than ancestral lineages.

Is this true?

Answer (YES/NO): NO